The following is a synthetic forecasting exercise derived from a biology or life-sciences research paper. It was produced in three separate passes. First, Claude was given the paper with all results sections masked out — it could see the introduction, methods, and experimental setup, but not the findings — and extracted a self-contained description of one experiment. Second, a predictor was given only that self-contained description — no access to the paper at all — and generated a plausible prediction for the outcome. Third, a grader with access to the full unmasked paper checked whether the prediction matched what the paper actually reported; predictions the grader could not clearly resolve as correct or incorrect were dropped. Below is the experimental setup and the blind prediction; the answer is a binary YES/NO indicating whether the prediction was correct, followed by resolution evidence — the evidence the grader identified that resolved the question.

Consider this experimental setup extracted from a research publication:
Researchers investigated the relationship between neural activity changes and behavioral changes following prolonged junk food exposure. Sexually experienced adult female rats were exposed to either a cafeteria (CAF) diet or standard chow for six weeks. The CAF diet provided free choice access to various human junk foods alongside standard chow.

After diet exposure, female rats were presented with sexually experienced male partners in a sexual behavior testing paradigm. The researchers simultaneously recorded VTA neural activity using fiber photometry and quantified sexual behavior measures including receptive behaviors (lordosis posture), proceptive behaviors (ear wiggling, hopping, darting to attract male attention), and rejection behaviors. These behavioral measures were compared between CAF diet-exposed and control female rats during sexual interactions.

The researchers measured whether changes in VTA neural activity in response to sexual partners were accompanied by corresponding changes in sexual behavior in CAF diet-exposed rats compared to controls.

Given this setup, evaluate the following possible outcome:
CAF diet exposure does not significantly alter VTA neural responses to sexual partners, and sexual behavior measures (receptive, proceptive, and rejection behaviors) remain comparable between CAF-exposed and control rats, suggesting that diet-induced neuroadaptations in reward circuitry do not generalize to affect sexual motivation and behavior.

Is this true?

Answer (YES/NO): NO